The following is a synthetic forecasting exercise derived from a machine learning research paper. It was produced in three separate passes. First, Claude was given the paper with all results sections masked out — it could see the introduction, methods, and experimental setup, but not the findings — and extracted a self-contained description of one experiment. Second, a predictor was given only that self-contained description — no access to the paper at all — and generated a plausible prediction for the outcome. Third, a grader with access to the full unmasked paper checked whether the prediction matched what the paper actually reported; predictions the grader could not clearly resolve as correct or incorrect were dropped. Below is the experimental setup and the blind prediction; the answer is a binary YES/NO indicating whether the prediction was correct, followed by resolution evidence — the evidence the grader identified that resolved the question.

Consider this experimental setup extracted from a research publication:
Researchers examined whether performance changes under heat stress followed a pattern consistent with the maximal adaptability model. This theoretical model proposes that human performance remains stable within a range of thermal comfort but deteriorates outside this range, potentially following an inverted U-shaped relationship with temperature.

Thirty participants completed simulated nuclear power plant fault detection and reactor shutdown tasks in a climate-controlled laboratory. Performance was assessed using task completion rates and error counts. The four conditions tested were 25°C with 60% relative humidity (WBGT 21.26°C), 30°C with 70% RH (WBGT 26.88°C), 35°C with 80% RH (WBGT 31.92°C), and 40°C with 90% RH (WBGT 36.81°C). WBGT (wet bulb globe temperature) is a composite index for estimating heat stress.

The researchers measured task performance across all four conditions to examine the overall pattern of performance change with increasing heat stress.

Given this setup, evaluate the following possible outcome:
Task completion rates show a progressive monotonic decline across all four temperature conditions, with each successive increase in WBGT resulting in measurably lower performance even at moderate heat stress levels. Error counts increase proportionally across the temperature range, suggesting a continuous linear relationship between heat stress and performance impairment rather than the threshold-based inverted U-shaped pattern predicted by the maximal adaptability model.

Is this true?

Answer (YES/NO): NO